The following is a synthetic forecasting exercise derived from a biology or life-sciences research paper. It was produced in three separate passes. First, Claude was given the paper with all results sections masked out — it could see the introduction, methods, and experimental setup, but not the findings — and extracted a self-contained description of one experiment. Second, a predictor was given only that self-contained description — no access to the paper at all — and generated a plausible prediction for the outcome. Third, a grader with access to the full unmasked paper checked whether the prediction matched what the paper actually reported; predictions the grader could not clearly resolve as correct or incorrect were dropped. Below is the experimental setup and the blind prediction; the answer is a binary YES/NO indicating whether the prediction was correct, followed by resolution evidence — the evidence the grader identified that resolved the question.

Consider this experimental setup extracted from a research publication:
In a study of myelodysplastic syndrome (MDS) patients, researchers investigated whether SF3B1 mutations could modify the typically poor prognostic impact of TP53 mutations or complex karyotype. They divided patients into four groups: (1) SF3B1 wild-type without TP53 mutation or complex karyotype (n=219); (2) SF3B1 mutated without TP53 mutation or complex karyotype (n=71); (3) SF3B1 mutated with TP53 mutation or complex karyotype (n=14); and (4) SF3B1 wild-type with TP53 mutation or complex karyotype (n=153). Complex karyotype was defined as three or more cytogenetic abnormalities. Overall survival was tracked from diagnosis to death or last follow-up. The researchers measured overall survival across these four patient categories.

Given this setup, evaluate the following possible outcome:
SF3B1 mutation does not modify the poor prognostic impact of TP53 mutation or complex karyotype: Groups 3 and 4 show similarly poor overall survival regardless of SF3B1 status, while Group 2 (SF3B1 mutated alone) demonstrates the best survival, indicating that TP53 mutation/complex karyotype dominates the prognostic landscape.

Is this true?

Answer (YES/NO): NO